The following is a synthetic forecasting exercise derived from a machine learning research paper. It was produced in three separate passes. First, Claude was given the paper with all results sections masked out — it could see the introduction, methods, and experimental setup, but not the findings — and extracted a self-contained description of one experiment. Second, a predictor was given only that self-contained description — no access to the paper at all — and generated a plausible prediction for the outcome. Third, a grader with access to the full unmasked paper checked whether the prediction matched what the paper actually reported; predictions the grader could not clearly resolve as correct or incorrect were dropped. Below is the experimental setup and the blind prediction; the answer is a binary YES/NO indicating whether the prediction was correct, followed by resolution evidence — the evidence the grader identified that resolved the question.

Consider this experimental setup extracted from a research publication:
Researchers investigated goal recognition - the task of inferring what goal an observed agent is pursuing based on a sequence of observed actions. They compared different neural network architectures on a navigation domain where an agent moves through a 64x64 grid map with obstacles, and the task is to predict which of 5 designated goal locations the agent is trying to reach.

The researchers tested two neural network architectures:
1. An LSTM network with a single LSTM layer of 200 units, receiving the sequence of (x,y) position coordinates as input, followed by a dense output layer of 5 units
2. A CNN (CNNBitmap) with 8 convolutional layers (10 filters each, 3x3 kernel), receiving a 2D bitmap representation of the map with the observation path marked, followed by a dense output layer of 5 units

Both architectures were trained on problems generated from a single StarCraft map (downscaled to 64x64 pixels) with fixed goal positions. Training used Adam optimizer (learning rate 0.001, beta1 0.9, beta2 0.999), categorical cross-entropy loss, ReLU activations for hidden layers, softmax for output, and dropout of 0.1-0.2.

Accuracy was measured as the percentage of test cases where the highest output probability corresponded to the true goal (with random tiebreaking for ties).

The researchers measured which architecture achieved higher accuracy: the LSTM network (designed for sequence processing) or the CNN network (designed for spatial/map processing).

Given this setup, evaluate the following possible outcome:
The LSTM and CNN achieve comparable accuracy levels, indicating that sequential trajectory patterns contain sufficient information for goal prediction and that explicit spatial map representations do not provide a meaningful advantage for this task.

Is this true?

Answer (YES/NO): NO